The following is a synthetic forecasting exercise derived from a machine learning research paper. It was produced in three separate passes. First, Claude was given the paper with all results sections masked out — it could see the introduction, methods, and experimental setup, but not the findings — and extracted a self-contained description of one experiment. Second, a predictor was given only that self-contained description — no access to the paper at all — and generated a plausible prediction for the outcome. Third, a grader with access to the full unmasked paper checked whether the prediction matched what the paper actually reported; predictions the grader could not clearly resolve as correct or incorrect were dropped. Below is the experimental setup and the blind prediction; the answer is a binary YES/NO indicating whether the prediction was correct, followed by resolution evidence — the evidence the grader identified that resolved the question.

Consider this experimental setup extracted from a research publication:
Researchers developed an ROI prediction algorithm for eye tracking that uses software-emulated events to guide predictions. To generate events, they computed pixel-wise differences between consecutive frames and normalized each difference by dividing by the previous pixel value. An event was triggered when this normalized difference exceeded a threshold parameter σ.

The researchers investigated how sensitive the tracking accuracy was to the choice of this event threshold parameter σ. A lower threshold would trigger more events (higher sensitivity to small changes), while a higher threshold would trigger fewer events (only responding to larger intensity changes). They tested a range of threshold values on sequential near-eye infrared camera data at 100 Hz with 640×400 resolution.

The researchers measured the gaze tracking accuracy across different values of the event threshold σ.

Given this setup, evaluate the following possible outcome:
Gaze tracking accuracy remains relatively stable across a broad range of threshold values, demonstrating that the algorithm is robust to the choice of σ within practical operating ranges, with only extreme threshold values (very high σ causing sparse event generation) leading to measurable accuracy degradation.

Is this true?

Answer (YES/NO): NO